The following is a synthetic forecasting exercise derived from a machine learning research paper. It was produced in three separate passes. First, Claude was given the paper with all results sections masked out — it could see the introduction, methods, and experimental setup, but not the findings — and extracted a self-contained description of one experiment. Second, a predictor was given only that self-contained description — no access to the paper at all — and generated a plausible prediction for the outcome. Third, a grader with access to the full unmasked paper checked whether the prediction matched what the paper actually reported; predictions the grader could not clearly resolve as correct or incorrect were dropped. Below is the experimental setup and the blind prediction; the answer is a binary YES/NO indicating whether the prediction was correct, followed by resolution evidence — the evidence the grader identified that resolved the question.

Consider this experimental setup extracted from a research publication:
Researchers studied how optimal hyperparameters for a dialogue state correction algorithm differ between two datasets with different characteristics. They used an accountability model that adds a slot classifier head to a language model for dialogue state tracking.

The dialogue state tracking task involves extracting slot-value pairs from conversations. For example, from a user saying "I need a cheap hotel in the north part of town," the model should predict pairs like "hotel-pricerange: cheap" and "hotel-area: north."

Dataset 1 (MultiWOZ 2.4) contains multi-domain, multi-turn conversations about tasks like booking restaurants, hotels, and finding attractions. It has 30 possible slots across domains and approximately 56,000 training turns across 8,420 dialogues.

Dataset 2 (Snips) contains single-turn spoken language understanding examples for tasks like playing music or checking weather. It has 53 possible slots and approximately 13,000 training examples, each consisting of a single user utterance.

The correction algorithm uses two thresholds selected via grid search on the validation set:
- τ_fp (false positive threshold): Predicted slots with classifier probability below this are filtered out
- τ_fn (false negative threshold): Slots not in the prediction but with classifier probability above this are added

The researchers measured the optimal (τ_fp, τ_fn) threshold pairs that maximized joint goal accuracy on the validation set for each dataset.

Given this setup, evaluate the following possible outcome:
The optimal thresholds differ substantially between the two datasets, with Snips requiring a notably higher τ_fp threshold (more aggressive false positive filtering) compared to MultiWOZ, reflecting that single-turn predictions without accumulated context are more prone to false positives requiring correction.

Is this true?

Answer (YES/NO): NO